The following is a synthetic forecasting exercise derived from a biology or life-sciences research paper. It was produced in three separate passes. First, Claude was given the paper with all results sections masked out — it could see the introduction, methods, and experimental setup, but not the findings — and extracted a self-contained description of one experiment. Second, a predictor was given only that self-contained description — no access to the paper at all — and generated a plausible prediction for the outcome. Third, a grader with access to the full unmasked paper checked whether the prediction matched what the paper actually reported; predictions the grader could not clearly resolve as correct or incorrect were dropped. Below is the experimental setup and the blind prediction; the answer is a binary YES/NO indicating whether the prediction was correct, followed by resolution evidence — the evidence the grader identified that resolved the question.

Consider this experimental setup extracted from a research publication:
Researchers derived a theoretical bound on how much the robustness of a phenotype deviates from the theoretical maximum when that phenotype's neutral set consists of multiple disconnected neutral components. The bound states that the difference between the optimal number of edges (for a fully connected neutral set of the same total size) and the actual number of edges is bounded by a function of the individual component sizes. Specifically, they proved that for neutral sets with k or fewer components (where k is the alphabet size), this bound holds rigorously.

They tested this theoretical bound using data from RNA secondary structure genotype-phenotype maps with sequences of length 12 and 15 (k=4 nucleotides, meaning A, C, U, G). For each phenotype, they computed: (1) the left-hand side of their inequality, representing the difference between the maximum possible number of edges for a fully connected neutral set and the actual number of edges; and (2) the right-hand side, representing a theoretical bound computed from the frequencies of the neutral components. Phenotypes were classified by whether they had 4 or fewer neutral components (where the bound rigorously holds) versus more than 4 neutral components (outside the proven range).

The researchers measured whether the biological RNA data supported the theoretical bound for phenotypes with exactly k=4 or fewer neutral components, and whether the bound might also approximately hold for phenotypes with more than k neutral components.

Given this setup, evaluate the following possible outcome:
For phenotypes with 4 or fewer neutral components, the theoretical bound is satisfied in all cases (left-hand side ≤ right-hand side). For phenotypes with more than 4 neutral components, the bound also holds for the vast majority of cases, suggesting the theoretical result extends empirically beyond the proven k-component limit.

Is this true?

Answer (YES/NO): YES